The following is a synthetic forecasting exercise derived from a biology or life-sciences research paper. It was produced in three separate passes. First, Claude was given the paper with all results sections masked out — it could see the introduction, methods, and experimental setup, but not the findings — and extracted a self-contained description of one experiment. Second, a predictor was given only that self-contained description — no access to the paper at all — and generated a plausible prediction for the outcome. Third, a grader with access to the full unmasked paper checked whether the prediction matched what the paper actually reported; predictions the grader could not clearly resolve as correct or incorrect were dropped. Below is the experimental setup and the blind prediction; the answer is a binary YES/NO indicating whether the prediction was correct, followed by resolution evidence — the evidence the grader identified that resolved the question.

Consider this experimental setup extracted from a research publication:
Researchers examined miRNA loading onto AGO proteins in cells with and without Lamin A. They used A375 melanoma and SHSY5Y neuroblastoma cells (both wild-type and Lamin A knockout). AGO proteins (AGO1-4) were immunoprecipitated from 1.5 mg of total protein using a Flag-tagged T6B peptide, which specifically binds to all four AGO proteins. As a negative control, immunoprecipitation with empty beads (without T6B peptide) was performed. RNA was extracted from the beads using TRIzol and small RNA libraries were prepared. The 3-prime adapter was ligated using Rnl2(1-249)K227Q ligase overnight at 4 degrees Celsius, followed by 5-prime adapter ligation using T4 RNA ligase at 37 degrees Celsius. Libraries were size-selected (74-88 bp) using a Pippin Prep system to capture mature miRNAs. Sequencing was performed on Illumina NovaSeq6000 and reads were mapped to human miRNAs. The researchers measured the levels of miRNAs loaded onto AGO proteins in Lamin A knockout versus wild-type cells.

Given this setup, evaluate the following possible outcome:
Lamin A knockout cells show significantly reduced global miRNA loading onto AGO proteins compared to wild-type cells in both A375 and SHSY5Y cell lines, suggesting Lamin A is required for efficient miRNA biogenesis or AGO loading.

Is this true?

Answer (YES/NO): NO